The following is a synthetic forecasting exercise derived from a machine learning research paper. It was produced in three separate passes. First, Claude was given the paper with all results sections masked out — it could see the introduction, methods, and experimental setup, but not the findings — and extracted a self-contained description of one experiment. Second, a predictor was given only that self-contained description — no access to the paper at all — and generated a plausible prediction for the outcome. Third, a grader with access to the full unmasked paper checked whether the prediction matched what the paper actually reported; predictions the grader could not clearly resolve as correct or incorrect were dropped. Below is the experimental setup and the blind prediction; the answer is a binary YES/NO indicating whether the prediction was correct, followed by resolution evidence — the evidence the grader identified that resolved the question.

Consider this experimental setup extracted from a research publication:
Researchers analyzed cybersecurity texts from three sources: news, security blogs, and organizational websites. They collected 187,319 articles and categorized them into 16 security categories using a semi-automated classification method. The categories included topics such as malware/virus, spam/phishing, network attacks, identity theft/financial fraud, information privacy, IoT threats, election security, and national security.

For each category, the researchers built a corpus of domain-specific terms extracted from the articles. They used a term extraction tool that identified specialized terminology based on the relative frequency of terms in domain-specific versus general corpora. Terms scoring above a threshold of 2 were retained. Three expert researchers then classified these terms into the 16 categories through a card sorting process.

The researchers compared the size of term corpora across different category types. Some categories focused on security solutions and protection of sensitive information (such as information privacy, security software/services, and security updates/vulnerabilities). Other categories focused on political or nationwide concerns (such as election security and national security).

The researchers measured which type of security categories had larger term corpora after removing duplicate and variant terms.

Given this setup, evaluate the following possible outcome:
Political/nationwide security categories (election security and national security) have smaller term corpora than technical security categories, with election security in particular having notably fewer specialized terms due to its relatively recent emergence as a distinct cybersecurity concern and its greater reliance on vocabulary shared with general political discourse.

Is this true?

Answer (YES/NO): NO